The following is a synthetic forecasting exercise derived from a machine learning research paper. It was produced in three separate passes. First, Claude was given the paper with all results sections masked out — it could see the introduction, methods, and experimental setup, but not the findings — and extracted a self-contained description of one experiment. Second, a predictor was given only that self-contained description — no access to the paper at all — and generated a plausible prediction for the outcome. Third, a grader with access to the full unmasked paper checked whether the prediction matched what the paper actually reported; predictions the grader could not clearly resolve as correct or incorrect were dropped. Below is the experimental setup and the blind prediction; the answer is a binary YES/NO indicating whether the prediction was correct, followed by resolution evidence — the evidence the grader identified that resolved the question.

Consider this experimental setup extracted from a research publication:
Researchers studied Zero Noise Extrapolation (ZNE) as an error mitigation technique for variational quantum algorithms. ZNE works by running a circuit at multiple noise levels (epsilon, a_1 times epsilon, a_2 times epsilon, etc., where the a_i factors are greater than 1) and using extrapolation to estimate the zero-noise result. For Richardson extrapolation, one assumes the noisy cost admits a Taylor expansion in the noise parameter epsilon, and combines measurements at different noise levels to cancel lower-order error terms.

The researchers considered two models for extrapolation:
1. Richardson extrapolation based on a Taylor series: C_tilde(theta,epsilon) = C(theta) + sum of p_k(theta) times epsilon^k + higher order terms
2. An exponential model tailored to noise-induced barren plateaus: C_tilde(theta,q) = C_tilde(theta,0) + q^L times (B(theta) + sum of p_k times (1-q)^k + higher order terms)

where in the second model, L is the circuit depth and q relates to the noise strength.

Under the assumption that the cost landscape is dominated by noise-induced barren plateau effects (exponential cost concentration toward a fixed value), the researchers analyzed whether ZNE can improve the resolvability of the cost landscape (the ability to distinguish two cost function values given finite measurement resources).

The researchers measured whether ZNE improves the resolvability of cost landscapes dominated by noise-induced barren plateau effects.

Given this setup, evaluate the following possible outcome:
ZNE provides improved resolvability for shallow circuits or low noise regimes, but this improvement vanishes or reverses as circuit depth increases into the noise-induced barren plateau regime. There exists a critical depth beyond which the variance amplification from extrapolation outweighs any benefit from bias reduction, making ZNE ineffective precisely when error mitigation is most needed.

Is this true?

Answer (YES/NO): NO